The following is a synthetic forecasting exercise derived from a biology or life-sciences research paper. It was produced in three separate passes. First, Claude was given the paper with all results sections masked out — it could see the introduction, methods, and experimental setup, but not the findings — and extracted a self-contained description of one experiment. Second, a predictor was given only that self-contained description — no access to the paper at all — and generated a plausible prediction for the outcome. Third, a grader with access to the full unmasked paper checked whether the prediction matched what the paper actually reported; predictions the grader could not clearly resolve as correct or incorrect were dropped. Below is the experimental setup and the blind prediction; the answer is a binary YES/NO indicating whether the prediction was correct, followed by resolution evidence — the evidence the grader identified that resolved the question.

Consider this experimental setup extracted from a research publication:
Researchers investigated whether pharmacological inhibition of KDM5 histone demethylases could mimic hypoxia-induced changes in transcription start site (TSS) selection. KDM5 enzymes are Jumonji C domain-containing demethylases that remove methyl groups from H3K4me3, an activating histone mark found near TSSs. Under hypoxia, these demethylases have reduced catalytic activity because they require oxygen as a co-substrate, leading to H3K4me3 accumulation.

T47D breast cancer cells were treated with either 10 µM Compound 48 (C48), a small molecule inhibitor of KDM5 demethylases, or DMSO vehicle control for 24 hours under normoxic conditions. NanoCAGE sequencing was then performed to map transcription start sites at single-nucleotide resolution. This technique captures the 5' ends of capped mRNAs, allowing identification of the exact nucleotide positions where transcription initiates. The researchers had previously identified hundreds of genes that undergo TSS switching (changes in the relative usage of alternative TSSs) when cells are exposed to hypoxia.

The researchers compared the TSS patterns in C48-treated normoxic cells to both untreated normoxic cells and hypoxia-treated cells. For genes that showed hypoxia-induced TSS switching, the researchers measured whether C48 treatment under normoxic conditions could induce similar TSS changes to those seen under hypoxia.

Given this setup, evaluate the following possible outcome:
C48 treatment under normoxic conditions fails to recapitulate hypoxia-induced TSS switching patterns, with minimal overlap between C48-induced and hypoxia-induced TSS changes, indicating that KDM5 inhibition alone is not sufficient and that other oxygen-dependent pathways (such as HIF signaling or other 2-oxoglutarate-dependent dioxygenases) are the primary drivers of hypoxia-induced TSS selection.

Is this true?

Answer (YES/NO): NO